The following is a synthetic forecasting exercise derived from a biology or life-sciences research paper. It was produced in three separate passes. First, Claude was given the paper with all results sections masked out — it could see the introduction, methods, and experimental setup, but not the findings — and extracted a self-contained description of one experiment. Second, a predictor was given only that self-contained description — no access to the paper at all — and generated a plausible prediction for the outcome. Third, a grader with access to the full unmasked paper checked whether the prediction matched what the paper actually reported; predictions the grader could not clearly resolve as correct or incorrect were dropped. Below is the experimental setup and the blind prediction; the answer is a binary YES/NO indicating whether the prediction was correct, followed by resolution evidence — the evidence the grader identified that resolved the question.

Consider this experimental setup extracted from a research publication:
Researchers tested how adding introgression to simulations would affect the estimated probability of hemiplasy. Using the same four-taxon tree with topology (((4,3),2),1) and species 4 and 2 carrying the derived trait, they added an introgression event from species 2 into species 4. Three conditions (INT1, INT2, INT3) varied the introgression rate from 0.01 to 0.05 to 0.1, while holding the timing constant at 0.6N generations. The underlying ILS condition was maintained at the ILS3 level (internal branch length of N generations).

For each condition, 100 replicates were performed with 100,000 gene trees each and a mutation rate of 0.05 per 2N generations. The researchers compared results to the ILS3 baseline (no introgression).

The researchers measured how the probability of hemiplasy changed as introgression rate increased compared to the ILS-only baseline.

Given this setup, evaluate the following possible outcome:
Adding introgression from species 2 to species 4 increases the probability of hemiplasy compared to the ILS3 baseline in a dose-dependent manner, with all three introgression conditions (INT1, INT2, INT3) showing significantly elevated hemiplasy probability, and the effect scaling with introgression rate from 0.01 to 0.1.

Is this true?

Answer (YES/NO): YES